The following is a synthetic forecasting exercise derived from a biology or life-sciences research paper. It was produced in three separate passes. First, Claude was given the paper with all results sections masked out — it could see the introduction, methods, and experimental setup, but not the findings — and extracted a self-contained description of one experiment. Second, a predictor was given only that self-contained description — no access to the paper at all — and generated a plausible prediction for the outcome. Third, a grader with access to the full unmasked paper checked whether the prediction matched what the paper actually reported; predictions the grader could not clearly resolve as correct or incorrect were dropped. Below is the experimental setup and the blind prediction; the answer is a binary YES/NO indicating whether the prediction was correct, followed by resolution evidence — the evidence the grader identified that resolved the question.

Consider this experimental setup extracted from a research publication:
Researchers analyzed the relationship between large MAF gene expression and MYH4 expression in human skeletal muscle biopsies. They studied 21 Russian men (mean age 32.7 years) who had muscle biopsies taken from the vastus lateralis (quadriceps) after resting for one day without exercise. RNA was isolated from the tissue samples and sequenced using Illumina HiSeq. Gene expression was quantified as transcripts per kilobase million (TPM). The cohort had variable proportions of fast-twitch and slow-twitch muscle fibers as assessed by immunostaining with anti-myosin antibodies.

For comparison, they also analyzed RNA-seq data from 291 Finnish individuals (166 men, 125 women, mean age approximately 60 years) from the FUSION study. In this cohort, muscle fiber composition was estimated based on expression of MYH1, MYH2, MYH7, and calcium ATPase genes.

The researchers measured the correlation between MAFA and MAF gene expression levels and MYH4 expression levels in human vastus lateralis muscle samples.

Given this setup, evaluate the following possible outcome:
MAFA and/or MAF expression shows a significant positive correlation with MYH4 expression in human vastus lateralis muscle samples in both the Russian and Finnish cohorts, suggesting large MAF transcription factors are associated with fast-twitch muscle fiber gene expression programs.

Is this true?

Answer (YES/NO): YES